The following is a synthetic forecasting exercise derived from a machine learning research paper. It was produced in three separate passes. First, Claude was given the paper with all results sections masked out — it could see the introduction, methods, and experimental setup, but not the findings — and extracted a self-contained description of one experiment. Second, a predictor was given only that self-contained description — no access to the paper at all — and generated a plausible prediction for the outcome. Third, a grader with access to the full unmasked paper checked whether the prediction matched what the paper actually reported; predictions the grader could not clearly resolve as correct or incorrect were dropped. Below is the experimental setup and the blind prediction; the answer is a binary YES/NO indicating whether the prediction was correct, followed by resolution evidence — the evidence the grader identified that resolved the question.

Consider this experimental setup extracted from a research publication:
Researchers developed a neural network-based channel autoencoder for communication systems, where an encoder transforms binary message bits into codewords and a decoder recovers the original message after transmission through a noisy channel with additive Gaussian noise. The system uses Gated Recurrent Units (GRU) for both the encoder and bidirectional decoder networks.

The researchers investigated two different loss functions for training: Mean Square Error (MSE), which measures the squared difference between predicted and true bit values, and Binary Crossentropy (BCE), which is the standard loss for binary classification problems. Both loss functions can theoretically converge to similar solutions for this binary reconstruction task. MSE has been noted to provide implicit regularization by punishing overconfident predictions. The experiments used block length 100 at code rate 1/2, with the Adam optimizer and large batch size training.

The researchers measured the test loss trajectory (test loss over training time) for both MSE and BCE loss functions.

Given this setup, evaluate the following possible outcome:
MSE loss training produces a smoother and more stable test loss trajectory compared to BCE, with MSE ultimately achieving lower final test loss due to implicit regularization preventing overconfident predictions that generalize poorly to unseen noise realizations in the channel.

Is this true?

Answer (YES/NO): NO